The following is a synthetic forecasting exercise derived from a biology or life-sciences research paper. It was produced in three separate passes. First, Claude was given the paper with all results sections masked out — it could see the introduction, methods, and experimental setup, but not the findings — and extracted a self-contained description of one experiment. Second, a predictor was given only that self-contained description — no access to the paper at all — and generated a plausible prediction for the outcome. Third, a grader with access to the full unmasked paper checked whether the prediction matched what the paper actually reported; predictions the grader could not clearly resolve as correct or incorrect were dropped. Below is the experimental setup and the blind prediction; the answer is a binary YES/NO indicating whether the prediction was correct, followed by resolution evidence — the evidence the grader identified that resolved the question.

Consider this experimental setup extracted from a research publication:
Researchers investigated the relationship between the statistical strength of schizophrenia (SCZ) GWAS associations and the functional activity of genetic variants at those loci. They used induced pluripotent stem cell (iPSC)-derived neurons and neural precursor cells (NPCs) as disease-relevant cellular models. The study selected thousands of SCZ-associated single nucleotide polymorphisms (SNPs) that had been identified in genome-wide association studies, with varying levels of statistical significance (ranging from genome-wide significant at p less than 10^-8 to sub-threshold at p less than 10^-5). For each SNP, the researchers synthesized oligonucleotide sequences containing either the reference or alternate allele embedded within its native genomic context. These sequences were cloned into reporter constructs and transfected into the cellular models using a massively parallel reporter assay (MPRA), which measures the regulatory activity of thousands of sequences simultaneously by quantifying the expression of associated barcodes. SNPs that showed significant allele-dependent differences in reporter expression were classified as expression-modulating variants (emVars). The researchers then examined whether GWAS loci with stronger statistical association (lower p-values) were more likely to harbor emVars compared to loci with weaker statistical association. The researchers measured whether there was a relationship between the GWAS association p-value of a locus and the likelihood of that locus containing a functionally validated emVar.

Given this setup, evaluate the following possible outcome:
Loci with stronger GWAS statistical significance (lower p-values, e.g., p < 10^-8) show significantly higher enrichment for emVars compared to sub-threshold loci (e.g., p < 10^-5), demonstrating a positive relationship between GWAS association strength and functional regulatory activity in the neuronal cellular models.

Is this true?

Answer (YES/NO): NO